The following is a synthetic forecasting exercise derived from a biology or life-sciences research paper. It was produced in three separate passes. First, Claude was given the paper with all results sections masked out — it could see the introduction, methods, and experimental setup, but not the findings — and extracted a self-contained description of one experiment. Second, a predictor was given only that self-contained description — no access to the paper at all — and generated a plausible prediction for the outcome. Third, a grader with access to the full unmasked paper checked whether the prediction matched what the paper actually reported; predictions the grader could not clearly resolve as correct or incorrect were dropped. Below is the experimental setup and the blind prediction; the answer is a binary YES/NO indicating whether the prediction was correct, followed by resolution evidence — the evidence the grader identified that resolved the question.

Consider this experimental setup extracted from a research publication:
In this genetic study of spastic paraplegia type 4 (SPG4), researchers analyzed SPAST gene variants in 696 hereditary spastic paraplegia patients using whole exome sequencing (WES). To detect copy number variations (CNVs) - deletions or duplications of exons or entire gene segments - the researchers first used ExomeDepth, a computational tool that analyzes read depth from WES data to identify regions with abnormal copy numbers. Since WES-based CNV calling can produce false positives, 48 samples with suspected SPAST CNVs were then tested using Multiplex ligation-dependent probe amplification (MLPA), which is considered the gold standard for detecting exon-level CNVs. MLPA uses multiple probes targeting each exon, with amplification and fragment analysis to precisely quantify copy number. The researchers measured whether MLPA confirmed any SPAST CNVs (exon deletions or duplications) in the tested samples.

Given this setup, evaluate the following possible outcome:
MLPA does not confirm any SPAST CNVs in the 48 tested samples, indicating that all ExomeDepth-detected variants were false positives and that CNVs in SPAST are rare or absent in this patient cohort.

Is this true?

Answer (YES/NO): NO